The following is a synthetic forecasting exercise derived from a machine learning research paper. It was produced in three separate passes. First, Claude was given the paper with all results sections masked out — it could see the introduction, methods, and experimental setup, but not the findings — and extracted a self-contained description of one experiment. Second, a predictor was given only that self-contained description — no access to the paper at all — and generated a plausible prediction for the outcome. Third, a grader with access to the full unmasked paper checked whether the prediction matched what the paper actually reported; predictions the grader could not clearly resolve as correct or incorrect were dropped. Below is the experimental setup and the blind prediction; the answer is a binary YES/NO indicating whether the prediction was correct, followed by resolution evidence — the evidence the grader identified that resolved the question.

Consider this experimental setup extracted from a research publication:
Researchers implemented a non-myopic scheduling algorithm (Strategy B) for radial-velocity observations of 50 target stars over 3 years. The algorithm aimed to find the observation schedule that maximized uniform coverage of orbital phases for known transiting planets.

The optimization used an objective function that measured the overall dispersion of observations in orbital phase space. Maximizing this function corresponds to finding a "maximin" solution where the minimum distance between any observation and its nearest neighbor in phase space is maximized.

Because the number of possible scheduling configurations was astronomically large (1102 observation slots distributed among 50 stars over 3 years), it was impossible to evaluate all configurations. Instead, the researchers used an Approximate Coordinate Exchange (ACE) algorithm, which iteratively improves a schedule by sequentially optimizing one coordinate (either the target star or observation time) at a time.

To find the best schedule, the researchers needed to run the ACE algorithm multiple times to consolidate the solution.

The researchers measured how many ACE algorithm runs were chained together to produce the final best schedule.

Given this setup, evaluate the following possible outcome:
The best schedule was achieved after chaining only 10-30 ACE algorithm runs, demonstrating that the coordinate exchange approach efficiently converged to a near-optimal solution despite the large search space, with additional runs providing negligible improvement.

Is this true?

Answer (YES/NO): NO